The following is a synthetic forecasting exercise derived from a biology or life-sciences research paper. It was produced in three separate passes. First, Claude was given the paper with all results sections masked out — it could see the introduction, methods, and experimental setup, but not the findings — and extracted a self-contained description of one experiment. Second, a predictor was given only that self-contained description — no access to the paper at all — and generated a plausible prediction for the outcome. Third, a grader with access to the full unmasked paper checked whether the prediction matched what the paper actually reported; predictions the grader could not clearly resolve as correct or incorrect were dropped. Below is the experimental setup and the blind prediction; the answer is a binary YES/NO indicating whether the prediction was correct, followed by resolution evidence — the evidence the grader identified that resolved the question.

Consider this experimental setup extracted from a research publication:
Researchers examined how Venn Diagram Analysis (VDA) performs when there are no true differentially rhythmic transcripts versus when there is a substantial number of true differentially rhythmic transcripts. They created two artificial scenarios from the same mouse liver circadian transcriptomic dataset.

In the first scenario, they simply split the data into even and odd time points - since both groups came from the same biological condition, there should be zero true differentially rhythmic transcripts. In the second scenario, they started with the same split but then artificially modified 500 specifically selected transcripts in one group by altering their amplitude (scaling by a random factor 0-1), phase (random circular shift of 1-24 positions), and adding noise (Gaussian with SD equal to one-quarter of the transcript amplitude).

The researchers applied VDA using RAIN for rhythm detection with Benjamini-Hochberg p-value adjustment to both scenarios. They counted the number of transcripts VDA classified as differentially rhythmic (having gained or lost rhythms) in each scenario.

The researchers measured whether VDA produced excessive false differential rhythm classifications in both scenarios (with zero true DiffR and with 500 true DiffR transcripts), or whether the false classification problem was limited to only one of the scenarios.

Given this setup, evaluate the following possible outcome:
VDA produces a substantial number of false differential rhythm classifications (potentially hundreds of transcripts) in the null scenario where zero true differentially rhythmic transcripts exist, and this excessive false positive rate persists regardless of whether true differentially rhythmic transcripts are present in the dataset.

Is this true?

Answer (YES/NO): YES